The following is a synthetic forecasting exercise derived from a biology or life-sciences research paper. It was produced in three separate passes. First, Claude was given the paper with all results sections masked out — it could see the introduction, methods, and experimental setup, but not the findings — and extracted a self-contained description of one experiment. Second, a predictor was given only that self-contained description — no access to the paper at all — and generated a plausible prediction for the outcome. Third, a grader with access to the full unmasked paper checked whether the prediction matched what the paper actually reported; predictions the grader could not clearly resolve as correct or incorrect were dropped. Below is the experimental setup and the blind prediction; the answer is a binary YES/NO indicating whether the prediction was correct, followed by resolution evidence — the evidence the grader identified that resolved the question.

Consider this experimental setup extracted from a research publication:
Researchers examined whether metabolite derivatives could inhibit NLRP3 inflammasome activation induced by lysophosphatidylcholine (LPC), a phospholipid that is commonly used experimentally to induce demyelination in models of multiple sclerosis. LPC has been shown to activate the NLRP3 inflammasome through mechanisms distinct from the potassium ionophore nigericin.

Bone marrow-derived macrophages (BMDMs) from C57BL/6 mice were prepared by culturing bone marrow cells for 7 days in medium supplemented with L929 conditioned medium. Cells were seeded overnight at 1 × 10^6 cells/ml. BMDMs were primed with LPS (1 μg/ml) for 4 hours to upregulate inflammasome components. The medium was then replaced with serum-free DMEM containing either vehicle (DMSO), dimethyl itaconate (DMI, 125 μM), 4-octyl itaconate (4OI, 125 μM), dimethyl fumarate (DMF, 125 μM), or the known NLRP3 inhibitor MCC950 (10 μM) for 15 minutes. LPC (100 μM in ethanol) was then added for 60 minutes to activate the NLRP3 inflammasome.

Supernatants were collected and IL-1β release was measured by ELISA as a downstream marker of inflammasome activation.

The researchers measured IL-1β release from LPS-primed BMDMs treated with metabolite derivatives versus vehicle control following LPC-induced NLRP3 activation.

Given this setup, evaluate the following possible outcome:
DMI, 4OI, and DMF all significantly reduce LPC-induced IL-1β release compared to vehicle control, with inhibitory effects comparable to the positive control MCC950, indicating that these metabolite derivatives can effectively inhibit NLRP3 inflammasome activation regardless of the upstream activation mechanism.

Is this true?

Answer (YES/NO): YES